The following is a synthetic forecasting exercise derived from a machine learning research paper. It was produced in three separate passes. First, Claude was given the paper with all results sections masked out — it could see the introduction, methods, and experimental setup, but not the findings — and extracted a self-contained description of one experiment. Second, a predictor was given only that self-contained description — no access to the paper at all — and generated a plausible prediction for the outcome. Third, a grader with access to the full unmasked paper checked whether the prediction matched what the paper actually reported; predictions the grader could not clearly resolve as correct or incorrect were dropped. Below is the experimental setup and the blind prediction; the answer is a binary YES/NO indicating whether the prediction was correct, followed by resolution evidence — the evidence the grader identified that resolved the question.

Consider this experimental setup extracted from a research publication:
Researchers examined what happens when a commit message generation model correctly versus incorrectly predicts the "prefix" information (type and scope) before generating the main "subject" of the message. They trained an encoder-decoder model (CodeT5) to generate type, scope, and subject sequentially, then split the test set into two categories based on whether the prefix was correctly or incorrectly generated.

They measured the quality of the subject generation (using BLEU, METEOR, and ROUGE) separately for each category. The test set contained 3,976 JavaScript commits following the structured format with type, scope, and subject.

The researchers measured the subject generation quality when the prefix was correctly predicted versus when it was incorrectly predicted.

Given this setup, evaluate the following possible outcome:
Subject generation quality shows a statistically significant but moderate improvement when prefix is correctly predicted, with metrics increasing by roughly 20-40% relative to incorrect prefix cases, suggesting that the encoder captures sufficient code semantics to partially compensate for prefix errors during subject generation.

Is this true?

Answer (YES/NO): NO